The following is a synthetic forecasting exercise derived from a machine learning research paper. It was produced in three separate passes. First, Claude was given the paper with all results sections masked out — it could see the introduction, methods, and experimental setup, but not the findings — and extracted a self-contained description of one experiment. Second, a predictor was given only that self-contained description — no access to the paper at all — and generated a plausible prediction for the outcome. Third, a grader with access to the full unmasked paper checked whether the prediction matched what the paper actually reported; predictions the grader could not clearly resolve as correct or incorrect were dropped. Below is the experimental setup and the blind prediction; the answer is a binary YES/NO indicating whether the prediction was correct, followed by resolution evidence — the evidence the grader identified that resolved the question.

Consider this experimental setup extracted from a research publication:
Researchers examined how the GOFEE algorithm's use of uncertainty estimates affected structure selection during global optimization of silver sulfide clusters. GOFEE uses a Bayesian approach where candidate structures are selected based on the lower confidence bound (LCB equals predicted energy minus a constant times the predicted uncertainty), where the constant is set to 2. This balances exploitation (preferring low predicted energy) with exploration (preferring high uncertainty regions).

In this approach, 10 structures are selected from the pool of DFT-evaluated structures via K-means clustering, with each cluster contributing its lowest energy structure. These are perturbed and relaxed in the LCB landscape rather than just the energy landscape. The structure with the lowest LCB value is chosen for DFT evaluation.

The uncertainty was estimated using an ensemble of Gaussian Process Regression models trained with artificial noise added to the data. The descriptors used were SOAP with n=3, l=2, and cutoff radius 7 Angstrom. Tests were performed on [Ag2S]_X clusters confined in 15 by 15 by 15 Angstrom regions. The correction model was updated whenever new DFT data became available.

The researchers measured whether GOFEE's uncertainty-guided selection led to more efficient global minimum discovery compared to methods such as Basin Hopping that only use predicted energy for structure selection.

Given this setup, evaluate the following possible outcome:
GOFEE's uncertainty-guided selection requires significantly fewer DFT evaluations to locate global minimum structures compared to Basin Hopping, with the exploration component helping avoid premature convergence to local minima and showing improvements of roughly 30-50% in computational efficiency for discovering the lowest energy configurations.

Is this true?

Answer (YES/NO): NO